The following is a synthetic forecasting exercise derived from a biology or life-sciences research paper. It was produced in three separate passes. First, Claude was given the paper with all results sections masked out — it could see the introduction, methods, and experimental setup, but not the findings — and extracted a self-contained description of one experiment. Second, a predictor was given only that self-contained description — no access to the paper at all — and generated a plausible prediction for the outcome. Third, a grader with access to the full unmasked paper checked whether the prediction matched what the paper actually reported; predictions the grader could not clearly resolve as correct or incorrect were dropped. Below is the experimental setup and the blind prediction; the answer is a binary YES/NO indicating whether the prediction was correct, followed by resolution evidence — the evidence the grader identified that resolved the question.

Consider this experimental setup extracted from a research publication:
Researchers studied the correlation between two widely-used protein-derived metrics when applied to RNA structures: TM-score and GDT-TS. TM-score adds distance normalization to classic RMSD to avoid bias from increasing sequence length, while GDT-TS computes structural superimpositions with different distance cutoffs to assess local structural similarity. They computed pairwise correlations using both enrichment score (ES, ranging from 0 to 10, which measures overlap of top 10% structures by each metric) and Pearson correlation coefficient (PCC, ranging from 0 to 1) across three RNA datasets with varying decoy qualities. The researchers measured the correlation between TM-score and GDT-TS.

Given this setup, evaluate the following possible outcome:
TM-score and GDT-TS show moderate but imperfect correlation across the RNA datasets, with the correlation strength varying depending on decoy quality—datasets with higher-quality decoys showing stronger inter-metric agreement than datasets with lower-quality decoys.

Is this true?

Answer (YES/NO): NO